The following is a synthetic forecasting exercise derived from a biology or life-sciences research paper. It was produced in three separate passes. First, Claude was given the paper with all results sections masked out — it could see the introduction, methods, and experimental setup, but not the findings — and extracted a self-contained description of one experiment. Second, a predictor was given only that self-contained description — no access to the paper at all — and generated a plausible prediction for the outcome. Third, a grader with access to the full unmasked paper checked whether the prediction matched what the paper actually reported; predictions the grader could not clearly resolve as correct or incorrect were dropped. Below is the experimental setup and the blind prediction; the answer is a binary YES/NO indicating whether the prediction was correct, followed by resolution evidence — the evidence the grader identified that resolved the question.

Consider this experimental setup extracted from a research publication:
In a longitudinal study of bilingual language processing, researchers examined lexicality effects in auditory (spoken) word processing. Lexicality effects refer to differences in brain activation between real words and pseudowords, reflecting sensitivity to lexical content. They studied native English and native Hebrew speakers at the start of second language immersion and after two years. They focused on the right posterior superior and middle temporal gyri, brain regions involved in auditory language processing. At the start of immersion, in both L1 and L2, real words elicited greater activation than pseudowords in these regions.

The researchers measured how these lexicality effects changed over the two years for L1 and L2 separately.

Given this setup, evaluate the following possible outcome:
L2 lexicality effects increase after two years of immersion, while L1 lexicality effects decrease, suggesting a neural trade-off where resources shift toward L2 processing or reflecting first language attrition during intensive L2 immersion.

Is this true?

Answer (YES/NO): NO